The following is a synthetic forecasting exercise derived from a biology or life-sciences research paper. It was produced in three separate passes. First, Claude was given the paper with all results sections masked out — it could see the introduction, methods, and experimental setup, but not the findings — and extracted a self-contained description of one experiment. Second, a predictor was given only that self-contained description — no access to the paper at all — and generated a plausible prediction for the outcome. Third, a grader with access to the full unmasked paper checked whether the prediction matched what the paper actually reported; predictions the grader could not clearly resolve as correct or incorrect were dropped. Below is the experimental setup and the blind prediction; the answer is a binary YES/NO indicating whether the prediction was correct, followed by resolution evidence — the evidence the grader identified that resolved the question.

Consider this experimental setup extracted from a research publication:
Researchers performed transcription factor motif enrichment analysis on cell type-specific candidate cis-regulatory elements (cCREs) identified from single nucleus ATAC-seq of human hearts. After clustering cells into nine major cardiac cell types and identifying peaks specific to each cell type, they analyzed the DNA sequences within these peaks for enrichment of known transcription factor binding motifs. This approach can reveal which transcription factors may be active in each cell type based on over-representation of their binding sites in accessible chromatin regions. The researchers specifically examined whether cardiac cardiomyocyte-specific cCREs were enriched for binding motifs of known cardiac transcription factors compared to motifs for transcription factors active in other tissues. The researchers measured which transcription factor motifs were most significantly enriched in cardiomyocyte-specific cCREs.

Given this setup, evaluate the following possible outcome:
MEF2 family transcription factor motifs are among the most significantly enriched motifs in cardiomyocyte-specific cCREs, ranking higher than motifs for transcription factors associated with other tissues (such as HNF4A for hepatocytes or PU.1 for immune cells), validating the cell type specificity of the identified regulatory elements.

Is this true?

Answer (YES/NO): YES